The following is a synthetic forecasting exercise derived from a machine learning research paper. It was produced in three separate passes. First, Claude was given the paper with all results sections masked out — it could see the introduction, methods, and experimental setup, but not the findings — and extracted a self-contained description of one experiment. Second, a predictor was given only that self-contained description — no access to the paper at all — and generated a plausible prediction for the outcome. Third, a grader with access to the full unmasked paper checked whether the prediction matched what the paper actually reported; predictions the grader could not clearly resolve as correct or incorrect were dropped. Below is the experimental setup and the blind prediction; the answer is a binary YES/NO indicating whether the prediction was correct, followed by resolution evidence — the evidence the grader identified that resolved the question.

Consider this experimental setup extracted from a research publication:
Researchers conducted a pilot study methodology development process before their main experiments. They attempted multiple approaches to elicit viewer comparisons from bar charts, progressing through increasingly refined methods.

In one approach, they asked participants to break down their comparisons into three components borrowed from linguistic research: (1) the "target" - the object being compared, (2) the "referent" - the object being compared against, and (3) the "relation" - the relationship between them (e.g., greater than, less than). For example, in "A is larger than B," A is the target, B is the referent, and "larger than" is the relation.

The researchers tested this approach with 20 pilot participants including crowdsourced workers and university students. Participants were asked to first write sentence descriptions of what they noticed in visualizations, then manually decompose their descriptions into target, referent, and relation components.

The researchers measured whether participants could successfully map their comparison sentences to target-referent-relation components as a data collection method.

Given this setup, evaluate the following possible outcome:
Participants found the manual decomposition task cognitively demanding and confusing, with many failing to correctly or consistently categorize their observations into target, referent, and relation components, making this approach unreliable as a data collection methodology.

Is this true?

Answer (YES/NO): YES